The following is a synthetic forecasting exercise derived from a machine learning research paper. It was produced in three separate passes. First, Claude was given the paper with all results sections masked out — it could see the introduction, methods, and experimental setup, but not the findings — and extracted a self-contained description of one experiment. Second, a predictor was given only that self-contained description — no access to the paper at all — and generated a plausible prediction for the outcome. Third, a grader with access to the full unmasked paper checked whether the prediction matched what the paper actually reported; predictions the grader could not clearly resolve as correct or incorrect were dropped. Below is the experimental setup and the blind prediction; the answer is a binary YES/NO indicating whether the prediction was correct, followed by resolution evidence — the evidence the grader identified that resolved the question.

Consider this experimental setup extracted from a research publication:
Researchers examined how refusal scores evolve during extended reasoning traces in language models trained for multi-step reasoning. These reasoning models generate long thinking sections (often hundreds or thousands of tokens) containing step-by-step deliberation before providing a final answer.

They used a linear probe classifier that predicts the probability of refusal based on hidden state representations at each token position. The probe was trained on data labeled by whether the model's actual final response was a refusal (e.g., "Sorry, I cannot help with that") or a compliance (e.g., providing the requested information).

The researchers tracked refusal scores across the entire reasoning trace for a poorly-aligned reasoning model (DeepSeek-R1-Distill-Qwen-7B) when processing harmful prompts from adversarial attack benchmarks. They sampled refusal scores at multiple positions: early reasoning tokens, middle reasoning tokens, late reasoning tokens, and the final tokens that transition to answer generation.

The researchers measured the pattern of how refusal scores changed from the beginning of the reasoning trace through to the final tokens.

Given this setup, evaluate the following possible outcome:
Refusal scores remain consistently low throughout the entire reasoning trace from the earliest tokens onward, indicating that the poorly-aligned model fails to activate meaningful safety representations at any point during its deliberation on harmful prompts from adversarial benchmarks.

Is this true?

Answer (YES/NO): NO